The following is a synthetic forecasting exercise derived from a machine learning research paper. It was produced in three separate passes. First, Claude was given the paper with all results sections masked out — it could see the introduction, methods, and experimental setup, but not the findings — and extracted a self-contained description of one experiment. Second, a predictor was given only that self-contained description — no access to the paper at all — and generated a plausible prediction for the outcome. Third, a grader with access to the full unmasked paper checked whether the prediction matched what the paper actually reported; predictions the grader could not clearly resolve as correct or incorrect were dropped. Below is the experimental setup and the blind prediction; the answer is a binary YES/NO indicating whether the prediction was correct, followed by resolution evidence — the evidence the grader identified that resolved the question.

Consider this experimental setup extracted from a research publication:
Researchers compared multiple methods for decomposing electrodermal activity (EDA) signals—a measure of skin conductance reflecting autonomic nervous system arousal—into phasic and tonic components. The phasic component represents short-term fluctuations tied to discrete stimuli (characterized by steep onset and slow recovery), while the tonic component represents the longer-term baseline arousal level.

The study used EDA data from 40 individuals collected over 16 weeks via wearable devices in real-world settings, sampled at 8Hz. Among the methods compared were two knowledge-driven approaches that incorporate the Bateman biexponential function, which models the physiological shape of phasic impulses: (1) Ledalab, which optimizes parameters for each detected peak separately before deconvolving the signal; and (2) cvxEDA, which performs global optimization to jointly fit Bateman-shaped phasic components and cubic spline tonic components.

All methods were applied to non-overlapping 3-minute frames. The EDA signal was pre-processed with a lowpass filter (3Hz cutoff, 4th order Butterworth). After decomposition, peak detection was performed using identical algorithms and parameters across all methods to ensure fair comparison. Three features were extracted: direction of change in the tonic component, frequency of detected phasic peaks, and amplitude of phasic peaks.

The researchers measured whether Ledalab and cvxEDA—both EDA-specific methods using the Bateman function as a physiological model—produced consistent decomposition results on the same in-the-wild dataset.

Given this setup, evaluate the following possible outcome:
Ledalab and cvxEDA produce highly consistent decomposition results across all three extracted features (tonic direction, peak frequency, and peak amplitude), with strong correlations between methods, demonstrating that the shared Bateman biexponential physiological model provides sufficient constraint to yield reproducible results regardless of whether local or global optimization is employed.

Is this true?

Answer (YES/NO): NO